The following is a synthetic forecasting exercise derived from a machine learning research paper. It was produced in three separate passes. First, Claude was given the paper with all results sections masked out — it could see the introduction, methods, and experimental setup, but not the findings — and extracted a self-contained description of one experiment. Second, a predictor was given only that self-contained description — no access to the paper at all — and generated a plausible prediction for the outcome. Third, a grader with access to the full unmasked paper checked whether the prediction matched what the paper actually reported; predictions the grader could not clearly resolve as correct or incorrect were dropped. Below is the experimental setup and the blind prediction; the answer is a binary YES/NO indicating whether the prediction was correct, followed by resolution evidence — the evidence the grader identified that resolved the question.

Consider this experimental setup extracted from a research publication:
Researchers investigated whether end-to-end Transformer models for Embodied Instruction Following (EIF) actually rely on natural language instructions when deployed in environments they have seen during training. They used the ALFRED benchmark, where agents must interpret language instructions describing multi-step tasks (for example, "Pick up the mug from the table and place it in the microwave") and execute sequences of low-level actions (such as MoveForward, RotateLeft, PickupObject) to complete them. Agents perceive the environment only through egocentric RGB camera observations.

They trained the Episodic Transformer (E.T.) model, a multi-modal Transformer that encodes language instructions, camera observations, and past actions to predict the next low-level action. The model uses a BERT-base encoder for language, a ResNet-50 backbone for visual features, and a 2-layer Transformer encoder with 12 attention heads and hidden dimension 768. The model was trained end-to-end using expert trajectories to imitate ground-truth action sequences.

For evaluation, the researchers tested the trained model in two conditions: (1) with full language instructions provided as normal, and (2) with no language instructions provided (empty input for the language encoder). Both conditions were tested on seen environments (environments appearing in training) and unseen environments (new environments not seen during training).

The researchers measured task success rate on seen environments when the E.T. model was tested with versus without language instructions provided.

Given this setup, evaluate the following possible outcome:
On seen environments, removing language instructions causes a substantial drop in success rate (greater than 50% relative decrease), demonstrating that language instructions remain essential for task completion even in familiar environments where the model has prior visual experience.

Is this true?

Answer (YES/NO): NO